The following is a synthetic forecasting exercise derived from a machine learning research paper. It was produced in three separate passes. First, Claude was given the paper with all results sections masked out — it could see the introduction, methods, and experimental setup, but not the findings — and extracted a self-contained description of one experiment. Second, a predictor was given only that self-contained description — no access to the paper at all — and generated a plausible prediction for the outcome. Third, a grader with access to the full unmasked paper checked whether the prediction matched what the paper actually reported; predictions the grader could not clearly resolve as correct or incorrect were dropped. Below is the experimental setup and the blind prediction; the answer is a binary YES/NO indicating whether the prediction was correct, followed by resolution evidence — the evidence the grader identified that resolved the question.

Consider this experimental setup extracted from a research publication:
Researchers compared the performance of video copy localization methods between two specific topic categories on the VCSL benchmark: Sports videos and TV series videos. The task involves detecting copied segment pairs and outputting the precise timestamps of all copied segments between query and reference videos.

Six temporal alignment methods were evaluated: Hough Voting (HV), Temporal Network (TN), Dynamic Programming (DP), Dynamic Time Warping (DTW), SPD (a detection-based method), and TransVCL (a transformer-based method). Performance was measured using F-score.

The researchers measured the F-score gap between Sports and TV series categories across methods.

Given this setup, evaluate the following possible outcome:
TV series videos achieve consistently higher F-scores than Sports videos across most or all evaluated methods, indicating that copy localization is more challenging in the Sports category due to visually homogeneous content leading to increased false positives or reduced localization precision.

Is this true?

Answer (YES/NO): YES